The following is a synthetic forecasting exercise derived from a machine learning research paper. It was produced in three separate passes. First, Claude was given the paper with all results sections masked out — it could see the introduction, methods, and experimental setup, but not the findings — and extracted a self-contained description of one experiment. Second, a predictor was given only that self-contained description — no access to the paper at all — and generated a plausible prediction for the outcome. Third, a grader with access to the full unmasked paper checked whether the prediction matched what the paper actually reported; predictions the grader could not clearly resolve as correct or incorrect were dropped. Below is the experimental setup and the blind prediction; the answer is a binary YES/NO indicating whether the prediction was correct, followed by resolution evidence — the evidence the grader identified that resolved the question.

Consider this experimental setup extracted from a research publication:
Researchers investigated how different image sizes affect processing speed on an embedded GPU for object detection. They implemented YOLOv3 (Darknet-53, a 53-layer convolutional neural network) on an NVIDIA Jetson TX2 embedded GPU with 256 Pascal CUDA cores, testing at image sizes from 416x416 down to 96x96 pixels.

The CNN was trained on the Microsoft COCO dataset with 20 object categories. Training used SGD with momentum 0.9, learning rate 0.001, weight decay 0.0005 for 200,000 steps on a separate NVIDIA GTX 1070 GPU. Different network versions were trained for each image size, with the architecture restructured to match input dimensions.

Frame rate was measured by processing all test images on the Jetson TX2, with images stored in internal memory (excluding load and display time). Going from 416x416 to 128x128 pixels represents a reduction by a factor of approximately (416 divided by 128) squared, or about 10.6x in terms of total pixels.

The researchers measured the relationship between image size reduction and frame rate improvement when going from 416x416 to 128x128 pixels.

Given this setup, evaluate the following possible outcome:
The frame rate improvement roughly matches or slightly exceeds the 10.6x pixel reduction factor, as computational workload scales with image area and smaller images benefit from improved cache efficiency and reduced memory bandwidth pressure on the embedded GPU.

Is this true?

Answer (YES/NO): NO